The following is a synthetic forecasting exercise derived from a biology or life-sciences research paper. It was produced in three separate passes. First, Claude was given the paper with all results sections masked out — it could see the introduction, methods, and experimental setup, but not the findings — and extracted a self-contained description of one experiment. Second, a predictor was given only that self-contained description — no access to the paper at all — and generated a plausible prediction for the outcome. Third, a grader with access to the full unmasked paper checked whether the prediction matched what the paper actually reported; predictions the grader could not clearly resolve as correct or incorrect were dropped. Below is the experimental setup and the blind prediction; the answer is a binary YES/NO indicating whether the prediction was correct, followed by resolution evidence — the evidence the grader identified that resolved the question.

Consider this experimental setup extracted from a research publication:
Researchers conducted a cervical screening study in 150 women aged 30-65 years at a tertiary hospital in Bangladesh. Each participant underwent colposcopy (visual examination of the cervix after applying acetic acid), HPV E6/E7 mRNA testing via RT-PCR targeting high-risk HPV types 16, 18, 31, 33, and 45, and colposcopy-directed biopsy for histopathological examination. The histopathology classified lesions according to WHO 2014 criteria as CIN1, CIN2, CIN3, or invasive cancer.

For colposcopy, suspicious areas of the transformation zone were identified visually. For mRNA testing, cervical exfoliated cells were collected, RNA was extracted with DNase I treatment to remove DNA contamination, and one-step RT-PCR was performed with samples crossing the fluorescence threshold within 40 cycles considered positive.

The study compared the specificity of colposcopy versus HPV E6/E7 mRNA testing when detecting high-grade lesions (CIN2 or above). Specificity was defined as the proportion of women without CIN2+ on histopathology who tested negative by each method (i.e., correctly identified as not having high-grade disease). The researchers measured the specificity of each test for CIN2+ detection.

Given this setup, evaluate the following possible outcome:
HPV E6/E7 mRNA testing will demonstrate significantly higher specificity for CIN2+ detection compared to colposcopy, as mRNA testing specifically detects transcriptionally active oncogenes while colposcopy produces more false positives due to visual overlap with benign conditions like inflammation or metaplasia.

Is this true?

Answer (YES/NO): YES